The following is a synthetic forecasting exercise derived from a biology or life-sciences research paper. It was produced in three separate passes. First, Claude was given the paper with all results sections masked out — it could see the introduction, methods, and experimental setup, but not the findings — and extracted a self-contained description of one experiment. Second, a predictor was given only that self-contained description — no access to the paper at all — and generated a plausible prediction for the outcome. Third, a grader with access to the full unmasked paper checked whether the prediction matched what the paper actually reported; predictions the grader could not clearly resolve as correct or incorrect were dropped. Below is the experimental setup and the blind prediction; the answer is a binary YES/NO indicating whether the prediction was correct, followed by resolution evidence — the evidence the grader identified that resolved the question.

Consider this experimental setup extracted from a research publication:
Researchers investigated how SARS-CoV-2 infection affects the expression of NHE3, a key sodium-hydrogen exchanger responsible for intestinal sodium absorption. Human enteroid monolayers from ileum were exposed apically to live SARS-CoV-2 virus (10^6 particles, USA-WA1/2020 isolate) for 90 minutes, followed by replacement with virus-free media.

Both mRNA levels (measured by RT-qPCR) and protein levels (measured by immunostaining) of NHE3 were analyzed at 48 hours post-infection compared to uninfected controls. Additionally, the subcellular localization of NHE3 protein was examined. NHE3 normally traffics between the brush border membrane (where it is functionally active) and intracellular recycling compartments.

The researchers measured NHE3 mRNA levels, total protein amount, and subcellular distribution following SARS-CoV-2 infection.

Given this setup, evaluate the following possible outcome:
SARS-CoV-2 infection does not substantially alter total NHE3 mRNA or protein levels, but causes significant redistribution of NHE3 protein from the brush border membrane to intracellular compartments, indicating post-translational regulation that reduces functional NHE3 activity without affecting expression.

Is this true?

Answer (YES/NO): NO